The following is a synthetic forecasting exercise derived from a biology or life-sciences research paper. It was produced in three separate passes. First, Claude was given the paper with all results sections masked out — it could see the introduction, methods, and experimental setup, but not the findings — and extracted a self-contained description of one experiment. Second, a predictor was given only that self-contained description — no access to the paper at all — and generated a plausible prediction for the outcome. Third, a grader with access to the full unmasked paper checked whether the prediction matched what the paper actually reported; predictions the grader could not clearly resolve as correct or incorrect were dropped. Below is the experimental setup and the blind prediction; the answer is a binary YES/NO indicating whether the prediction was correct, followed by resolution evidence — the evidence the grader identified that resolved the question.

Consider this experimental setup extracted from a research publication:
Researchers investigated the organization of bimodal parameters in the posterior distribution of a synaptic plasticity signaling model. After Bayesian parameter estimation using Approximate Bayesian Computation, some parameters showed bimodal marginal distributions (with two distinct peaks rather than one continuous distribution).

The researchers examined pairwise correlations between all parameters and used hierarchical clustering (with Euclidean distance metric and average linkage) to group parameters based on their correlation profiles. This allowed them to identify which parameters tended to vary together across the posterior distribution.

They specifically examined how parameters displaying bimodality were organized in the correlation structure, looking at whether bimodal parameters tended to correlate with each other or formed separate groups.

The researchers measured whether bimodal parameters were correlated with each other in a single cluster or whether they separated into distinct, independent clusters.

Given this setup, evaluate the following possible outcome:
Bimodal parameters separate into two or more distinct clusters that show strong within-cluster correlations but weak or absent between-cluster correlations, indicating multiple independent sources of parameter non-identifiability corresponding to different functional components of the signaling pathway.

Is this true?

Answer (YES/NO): YES